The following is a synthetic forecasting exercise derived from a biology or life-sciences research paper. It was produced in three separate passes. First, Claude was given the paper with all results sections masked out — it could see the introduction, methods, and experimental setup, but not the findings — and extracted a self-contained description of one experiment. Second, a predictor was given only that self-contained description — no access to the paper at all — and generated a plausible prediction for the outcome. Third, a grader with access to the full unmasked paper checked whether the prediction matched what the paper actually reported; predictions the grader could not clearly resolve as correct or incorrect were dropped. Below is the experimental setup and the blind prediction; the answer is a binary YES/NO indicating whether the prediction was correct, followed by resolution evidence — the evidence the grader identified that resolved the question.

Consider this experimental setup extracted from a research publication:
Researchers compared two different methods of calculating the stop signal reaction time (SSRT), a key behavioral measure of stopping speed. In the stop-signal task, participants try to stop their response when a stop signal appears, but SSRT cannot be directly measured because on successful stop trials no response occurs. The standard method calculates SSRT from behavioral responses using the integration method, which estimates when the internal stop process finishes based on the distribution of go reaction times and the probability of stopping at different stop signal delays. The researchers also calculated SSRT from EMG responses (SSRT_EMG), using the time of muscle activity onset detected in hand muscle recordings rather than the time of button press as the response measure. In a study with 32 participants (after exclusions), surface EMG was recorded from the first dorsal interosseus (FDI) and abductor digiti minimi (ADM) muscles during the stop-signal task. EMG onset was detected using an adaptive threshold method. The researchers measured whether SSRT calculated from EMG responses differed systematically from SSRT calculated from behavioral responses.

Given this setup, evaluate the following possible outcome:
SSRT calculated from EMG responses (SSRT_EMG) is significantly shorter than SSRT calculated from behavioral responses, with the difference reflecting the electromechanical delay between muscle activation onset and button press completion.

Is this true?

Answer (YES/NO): YES